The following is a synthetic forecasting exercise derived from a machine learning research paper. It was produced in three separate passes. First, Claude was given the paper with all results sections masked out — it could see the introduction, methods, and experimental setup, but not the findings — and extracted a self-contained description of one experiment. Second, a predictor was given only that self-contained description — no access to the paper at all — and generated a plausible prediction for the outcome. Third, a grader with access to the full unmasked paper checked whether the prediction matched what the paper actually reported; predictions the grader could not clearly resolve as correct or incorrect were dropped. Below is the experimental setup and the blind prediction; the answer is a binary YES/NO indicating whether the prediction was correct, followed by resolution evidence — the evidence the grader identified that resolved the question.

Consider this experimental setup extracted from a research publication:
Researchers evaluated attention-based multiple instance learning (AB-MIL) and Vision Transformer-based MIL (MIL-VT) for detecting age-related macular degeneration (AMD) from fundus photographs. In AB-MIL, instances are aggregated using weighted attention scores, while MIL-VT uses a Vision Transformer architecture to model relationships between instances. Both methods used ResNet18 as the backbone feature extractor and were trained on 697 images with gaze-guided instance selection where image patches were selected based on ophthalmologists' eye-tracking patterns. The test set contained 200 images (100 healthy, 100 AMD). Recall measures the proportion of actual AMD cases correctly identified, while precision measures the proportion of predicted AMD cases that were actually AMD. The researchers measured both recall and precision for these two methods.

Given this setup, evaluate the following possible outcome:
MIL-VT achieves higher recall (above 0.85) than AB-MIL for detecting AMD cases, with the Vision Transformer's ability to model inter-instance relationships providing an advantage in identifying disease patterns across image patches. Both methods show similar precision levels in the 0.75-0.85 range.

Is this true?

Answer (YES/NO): NO